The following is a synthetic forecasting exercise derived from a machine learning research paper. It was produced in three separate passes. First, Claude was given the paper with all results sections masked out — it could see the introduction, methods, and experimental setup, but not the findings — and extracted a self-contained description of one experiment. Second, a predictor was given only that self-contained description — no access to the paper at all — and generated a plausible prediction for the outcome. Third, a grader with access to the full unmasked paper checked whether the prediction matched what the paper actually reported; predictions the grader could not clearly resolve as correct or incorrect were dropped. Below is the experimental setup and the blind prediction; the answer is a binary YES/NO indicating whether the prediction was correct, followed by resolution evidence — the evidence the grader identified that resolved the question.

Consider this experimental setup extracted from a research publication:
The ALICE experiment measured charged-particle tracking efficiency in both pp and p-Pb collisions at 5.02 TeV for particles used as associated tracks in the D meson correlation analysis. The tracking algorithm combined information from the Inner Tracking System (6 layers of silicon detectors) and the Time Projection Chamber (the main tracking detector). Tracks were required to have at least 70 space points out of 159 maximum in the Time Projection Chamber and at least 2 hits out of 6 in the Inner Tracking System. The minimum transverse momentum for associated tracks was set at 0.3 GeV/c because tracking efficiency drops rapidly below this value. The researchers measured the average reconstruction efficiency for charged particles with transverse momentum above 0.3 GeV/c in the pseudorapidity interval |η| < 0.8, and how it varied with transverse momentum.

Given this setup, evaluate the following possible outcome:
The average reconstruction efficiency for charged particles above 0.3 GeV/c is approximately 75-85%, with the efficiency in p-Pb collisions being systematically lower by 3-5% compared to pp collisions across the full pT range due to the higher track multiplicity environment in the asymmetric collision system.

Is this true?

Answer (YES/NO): NO